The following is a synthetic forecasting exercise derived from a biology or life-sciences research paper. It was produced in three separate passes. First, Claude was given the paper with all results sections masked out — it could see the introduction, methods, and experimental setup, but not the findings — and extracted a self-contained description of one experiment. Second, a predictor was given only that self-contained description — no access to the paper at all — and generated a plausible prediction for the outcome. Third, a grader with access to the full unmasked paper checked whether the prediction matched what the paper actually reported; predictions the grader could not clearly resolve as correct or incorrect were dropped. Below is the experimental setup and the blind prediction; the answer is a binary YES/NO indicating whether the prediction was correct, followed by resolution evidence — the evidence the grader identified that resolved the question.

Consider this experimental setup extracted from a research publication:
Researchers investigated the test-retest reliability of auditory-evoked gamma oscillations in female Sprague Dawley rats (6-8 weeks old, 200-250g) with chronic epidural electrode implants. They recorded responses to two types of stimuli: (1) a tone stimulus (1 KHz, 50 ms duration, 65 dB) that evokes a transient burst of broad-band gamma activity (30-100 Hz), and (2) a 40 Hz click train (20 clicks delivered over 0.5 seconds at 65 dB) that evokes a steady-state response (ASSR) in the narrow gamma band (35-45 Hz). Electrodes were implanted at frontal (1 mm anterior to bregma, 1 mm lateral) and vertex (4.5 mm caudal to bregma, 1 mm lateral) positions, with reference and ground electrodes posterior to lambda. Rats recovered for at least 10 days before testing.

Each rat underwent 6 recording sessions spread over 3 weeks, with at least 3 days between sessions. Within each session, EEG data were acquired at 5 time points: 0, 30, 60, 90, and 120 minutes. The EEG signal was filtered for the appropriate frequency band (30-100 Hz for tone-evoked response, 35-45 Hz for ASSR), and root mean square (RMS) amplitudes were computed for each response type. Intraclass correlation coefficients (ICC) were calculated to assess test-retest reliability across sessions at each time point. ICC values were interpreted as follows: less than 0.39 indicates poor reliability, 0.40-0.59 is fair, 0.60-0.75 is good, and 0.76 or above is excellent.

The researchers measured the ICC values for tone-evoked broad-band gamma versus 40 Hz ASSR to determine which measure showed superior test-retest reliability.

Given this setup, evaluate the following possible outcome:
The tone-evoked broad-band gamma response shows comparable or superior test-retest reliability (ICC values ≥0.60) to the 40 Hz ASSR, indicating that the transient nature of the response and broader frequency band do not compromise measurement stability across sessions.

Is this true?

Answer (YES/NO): NO